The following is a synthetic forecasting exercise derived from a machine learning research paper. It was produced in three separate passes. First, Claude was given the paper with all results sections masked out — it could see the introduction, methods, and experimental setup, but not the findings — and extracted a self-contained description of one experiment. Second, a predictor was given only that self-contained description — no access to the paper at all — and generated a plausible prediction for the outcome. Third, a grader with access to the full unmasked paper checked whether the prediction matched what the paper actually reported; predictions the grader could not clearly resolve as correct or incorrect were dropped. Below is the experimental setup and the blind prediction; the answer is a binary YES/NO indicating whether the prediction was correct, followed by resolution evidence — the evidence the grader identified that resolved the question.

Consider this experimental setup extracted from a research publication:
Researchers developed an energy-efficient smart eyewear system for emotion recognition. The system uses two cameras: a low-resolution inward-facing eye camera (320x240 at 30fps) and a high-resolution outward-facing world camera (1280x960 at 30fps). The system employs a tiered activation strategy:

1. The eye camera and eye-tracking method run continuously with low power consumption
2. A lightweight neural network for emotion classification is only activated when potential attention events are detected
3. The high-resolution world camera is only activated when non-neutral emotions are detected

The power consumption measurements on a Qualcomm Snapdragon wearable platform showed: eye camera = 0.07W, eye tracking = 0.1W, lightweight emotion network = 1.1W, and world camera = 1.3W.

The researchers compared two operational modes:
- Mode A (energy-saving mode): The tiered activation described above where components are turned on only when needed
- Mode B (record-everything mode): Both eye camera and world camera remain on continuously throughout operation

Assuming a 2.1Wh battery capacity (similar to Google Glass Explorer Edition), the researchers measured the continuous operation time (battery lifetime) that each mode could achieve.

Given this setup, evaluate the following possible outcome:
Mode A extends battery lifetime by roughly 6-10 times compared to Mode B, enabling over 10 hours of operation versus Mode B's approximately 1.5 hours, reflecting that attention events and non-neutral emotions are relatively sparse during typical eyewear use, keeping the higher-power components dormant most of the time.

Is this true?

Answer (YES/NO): NO